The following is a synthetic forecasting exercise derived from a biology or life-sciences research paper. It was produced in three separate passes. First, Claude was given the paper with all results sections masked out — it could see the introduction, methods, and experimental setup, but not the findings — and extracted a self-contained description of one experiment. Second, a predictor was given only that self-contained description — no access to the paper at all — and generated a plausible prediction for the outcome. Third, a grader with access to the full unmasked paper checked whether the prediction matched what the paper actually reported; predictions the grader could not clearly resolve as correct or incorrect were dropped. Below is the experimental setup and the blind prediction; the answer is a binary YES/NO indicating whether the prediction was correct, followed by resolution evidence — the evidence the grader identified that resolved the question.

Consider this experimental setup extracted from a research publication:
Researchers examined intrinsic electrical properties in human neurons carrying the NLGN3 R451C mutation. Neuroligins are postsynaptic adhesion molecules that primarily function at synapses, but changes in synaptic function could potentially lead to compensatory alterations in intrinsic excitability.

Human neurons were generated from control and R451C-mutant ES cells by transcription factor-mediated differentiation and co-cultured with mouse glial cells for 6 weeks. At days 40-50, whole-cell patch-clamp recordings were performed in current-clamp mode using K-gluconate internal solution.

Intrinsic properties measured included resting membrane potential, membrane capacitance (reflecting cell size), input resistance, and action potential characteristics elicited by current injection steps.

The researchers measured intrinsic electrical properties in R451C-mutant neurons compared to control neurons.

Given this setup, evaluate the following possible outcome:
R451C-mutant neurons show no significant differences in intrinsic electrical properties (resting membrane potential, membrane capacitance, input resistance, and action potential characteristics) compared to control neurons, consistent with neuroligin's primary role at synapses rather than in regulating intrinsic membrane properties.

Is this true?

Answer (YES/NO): YES